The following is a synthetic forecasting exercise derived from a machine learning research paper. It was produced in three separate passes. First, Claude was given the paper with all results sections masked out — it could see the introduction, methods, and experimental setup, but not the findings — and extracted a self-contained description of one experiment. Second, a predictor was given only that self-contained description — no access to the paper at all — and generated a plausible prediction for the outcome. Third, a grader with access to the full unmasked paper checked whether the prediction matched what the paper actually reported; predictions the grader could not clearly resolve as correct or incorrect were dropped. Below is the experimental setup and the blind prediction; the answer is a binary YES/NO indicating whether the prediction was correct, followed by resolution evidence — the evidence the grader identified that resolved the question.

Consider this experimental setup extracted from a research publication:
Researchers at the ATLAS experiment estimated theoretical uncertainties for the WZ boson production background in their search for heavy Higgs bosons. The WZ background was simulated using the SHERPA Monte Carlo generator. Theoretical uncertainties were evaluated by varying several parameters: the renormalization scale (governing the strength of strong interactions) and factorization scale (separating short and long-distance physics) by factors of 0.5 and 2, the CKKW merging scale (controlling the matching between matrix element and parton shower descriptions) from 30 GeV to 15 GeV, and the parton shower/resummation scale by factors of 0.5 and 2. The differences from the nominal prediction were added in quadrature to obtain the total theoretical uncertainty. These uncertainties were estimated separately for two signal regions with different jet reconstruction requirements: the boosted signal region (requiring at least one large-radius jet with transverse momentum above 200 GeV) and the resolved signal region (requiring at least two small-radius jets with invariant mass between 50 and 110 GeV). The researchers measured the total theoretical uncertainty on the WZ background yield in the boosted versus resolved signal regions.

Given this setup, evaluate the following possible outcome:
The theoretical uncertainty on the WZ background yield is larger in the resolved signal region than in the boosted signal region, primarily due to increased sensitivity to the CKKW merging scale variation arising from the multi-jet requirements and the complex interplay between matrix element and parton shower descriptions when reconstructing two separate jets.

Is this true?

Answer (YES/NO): NO